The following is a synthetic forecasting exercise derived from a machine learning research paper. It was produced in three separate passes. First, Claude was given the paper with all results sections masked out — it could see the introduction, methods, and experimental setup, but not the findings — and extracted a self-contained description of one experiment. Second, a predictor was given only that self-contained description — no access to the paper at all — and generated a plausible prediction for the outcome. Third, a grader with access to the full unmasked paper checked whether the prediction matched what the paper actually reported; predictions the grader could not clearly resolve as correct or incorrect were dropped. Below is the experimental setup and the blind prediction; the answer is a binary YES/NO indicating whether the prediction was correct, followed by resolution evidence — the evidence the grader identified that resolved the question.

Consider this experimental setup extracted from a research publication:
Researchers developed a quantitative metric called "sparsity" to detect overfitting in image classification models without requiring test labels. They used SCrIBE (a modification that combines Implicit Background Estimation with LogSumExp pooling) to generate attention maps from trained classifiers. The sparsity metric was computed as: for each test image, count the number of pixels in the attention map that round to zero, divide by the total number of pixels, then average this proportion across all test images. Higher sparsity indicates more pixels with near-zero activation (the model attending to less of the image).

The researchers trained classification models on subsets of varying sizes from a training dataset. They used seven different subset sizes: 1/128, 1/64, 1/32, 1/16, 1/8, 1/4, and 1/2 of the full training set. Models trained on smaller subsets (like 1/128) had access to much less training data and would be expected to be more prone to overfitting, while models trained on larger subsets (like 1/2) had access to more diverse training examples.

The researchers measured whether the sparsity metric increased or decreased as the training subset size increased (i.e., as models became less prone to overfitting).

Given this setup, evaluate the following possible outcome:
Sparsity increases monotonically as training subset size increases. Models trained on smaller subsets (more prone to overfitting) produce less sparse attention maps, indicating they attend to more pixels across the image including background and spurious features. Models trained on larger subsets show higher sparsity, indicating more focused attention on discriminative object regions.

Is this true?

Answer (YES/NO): YES